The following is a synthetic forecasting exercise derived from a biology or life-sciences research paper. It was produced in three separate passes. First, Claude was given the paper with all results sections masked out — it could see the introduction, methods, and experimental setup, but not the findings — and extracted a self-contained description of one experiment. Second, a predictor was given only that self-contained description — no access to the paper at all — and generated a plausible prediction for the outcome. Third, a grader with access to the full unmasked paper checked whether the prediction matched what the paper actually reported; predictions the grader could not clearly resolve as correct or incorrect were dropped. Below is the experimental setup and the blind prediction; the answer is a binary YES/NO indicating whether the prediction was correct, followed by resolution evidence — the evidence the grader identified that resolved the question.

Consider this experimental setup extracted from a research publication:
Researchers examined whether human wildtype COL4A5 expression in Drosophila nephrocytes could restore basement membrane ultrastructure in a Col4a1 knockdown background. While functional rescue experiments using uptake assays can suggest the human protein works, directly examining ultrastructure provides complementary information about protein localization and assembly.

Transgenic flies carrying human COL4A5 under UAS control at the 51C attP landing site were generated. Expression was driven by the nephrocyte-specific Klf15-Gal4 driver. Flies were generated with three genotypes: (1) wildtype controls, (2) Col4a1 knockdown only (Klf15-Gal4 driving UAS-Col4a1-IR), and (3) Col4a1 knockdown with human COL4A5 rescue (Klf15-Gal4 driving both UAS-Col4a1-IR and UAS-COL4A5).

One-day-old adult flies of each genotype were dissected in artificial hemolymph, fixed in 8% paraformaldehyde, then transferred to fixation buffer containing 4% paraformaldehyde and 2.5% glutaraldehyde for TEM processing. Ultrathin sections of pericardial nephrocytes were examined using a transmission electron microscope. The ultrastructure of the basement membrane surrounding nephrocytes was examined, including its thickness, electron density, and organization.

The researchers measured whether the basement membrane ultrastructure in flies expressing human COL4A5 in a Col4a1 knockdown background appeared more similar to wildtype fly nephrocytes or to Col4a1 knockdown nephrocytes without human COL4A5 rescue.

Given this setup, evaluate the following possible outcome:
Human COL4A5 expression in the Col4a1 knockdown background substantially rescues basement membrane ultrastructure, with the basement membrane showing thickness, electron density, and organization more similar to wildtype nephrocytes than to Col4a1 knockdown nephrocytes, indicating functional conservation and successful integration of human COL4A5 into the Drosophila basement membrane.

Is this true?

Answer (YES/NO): YES